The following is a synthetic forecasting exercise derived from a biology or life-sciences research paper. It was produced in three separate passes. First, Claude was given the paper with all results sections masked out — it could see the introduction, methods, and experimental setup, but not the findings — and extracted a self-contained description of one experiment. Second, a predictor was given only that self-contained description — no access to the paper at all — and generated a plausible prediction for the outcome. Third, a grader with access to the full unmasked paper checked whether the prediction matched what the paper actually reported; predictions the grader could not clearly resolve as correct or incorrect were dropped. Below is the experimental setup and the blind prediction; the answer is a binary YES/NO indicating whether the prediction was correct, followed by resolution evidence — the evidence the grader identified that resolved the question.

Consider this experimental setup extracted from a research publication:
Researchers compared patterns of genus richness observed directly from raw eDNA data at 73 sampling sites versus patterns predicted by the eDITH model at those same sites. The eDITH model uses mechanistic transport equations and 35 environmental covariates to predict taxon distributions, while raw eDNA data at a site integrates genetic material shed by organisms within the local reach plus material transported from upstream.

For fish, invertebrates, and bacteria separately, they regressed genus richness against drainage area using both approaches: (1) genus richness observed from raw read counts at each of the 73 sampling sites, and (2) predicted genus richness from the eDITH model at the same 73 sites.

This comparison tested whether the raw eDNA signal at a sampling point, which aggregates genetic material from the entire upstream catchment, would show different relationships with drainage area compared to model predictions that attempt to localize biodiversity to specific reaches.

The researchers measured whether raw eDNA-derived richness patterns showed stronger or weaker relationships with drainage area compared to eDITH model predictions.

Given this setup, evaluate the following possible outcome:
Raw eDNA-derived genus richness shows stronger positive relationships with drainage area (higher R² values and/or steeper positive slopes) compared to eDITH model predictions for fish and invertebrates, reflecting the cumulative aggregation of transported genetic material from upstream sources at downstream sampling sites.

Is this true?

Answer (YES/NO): NO